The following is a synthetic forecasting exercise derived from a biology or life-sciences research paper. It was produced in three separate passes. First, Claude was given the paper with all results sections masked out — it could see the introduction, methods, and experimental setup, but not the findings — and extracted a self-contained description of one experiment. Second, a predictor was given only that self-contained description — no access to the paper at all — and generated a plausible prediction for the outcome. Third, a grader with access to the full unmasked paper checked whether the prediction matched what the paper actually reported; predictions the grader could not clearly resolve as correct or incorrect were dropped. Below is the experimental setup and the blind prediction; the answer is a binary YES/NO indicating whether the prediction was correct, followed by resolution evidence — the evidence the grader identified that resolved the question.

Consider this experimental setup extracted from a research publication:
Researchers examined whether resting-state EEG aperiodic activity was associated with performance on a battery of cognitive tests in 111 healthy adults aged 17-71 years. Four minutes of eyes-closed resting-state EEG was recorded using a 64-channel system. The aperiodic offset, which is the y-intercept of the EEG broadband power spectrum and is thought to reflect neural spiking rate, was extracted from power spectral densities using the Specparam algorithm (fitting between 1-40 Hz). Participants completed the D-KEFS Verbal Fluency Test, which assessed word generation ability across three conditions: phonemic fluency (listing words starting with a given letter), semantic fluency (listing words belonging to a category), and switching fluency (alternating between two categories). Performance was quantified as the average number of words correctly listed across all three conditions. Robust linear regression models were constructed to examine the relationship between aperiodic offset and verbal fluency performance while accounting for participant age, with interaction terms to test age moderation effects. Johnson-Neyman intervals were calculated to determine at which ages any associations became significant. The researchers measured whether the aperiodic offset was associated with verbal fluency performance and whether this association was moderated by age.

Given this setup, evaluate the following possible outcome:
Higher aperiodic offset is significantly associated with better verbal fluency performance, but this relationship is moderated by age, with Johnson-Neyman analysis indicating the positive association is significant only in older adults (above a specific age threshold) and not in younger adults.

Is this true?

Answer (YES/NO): YES